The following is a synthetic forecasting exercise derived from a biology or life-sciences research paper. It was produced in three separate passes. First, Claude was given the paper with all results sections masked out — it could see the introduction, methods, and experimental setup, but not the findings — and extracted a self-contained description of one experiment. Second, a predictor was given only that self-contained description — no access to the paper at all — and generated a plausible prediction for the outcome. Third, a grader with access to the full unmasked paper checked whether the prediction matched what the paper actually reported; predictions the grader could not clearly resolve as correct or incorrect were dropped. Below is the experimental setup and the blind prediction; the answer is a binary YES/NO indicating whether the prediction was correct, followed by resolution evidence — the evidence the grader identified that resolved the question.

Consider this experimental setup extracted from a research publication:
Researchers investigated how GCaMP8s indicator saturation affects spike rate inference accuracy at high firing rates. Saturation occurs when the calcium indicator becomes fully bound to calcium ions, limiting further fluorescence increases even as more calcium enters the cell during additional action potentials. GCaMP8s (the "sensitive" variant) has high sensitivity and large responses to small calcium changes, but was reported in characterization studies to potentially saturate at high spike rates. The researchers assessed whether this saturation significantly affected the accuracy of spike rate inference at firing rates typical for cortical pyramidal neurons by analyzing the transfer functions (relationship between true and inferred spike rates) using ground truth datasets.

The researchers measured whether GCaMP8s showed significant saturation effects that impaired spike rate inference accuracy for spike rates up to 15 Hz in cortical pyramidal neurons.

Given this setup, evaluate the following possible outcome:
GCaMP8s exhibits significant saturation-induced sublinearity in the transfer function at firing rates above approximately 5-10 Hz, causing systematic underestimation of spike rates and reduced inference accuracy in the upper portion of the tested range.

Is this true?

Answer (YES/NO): NO